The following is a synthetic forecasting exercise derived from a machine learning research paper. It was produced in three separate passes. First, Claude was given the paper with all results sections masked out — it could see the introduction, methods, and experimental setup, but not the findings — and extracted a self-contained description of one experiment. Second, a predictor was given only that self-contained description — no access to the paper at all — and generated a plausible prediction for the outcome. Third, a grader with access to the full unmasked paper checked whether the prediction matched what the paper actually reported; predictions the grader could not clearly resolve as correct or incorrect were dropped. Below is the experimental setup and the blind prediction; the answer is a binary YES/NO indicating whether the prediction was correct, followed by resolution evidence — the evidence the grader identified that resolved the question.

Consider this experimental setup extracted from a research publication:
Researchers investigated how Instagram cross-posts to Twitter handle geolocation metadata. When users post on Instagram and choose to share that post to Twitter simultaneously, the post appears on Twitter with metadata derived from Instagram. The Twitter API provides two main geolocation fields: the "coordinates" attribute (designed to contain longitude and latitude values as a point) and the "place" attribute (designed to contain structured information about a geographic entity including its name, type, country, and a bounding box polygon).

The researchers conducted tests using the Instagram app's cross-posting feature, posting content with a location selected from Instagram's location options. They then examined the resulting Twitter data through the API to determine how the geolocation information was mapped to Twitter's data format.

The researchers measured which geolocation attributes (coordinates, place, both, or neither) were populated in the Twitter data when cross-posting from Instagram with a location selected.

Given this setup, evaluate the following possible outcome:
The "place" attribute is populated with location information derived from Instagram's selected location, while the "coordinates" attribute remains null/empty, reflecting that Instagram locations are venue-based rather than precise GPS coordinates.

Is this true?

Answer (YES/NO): NO